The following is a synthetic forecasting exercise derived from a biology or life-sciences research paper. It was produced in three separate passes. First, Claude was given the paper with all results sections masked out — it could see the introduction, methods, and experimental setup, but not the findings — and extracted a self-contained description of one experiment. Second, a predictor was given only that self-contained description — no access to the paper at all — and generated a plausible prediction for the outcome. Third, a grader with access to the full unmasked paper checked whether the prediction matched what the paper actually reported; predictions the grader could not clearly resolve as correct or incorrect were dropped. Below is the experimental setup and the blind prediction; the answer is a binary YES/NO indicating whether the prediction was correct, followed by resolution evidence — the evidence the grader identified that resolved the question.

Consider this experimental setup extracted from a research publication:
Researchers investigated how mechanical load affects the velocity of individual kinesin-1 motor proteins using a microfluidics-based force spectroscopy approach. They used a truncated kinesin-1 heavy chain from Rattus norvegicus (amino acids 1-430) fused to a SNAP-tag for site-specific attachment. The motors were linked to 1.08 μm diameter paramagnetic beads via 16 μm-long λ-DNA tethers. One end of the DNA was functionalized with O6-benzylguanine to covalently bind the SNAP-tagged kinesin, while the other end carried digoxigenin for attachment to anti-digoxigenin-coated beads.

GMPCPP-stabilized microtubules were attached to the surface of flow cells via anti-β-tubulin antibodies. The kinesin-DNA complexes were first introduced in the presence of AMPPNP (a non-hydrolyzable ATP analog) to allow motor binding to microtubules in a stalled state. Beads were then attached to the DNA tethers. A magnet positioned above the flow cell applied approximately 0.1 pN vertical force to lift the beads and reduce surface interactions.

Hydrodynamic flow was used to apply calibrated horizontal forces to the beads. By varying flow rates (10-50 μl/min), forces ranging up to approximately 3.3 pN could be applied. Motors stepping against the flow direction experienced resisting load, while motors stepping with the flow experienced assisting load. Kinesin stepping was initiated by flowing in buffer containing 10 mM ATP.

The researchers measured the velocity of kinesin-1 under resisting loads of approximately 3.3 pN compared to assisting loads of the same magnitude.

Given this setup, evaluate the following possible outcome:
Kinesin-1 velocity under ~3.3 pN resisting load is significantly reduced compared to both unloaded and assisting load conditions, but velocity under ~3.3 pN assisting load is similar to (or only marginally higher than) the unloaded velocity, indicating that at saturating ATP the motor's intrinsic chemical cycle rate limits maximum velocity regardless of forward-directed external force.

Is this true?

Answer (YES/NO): NO